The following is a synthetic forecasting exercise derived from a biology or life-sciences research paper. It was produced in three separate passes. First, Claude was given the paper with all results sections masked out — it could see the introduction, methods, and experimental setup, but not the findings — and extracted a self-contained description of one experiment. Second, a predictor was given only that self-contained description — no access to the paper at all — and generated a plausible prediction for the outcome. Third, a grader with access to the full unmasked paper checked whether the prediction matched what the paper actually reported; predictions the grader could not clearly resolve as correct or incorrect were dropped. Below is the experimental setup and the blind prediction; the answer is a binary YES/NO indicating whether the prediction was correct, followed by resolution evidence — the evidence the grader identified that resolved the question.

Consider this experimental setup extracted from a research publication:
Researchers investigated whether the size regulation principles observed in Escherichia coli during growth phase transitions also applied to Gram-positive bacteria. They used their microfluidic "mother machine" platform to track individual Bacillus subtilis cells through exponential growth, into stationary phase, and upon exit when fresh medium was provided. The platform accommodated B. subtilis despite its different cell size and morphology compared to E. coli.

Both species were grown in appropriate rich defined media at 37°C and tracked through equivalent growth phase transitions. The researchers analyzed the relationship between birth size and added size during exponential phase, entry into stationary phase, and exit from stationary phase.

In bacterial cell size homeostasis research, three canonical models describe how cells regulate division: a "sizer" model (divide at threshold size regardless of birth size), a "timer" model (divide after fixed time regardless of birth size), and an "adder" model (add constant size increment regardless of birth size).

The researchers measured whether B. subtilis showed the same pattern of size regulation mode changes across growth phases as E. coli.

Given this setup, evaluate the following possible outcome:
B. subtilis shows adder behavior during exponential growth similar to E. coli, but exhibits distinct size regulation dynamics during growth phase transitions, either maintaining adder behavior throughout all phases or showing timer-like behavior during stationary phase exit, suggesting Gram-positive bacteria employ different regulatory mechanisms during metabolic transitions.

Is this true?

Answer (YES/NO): NO